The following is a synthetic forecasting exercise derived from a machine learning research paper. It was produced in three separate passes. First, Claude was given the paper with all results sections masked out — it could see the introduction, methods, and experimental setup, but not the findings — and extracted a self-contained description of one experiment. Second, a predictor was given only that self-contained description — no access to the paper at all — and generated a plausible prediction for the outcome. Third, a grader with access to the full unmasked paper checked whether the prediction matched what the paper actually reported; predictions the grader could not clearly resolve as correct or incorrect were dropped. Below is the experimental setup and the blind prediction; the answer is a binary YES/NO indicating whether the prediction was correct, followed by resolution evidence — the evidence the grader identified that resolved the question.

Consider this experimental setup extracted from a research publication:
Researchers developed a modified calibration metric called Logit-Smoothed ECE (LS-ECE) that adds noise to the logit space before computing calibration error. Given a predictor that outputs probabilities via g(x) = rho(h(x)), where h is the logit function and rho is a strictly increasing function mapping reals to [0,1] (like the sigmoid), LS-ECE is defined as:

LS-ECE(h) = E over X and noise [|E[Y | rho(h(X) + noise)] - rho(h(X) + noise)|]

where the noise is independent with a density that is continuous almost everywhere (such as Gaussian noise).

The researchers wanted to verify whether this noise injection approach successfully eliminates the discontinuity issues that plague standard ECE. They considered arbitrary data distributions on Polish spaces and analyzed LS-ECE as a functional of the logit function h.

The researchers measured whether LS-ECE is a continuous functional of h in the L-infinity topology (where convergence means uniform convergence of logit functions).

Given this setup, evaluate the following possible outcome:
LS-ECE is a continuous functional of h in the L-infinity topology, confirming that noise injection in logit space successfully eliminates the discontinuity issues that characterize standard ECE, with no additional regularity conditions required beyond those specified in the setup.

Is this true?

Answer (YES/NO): YES